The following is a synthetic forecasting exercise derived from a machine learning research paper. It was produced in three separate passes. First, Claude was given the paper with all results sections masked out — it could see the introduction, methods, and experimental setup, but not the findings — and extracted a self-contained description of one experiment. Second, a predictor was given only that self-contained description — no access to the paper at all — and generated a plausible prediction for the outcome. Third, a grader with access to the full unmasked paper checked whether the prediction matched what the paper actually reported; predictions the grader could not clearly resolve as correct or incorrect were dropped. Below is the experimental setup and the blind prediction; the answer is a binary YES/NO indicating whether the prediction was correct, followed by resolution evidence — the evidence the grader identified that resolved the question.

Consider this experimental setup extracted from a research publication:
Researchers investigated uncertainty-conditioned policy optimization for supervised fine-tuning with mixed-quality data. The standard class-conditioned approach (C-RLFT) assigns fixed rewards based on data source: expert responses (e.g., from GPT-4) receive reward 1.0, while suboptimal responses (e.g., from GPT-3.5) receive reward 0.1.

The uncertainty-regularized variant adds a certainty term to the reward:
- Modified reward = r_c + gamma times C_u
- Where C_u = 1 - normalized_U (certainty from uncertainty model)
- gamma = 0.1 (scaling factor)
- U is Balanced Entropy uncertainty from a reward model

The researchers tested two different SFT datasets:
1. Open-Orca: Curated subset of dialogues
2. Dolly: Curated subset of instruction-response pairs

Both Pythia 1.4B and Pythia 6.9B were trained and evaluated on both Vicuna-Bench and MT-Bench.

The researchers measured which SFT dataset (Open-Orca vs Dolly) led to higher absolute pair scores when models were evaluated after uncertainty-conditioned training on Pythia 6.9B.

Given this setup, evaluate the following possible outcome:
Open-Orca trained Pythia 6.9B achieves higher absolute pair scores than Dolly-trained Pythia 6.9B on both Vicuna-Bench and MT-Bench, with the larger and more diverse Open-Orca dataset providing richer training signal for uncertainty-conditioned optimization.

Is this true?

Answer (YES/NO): NO